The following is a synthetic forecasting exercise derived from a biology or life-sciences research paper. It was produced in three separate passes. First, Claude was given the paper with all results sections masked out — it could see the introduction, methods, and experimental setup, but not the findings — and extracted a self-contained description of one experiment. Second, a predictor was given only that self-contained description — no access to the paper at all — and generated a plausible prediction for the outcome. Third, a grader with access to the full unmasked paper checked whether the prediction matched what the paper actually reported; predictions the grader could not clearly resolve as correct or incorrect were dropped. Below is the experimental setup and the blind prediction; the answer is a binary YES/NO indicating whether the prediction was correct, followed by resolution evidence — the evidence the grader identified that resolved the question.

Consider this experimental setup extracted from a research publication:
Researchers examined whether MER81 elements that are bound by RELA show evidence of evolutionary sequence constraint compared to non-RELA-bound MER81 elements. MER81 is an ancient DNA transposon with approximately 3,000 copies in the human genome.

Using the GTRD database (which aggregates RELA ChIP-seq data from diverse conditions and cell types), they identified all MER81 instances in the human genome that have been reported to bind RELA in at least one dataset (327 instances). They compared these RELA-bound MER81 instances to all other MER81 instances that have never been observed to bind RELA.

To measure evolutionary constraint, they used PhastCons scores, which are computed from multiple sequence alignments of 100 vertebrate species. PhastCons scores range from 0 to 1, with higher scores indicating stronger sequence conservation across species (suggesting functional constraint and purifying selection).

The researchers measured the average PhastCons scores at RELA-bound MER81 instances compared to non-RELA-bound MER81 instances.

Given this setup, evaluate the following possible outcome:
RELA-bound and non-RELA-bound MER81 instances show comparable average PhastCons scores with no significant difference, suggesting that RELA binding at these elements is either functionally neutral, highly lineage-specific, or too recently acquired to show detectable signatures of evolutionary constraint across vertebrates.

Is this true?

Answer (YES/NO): NO